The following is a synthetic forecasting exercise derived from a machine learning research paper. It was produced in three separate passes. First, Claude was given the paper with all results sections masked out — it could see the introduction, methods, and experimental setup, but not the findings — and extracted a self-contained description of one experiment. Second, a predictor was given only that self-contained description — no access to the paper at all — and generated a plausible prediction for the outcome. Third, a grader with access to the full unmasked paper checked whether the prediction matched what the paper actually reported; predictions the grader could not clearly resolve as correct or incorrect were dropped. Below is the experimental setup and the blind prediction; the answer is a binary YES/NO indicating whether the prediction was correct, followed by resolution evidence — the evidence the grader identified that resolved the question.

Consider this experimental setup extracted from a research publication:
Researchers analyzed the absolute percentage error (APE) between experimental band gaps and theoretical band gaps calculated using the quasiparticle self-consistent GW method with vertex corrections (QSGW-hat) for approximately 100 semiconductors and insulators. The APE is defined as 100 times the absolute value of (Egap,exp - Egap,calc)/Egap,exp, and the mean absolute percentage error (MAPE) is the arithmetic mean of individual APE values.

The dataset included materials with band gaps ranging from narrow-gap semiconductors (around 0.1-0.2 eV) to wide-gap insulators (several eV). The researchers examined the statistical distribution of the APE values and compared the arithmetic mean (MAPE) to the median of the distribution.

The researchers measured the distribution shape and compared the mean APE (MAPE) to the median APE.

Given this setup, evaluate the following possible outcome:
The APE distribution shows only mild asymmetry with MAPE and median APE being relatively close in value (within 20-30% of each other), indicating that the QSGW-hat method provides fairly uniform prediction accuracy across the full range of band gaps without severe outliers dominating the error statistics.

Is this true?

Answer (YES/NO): NO